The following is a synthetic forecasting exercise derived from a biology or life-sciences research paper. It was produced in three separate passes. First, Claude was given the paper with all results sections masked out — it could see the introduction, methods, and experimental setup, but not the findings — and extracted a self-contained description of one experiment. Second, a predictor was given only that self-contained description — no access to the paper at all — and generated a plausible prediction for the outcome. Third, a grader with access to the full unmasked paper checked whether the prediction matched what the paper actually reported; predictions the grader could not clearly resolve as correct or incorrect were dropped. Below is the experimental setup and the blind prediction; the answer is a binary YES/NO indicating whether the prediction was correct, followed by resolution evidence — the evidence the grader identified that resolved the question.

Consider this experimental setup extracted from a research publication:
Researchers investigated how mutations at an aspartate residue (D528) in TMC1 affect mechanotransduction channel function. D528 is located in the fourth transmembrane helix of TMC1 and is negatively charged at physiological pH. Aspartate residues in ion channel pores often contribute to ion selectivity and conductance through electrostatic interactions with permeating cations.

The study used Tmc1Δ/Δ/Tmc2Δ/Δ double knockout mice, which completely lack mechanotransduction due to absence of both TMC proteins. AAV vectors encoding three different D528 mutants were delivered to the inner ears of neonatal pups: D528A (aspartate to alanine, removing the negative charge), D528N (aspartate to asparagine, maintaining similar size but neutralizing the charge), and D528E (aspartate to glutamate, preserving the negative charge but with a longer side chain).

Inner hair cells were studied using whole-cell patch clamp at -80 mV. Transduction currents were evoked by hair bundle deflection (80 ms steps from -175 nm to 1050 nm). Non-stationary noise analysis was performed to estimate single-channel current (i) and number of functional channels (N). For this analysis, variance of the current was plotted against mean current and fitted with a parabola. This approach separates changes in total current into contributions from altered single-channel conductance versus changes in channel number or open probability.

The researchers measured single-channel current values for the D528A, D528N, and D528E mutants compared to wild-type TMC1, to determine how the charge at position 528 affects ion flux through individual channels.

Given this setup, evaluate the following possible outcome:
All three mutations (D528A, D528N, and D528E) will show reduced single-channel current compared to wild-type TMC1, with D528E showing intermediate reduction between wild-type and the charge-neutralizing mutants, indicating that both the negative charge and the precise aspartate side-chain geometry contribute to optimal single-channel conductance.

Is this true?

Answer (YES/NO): NO